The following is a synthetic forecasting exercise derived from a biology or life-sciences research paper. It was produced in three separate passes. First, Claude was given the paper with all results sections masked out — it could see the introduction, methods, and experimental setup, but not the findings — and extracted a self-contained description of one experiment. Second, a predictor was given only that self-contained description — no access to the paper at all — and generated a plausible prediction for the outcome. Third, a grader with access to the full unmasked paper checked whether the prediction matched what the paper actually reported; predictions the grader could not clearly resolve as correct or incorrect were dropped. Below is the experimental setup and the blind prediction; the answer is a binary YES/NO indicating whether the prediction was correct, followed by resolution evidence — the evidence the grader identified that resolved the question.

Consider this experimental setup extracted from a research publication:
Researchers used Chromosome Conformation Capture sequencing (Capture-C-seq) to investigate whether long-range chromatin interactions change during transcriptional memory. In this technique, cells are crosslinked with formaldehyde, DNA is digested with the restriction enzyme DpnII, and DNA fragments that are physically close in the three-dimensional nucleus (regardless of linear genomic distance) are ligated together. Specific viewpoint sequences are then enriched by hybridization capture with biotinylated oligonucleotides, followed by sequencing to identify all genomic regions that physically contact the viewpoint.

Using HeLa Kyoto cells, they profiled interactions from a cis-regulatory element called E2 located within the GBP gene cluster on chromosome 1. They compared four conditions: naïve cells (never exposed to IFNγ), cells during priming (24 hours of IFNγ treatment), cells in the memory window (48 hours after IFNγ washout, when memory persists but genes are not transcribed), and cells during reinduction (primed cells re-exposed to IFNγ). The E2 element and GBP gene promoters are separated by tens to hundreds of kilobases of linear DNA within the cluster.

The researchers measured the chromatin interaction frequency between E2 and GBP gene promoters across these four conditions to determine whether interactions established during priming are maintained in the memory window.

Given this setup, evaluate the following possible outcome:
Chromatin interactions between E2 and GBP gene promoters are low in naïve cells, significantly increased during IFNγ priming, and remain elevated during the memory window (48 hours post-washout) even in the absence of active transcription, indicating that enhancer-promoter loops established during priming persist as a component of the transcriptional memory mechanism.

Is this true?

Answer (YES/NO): NO